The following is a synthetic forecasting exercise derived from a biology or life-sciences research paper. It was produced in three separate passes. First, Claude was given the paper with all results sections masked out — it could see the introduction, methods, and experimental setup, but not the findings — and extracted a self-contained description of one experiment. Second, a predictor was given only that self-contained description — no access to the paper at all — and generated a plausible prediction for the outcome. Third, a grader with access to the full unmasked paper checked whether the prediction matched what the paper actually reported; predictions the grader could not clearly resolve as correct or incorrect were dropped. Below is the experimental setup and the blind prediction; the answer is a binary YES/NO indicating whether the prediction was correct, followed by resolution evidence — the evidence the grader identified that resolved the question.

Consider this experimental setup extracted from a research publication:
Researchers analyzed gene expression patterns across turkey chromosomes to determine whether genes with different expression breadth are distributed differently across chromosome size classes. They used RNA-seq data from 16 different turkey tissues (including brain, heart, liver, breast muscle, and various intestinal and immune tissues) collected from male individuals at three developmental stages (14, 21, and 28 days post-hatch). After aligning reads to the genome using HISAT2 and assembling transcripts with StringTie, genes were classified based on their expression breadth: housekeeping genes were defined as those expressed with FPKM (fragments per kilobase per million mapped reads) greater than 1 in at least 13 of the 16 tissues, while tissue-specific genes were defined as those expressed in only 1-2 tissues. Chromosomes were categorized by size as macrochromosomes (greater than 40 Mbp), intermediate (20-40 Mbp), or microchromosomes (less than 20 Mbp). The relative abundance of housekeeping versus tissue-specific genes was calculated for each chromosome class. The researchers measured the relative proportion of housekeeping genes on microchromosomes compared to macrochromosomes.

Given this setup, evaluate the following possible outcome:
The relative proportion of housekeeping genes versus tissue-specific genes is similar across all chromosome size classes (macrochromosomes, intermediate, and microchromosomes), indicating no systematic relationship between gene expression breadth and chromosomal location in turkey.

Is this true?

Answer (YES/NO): NO